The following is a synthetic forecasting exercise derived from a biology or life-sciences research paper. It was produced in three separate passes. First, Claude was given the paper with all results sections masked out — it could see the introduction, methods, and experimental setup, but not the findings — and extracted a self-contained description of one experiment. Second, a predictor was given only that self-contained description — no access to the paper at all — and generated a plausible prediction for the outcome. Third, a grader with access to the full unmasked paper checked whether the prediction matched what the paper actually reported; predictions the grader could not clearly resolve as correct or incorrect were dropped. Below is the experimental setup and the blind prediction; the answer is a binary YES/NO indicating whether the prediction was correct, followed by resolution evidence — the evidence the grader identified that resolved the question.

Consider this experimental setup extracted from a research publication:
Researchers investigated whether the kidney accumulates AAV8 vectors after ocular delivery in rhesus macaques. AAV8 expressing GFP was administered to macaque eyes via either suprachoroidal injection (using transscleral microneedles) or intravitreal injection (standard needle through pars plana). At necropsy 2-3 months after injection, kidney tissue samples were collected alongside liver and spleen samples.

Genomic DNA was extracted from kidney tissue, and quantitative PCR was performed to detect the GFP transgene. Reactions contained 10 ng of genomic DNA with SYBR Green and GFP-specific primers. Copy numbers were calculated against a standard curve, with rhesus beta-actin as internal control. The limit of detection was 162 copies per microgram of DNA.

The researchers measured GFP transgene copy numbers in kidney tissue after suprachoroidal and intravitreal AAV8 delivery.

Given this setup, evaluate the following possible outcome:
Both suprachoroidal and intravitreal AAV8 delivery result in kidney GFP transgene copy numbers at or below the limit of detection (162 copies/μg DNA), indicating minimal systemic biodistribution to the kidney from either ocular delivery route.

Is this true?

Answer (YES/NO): YES